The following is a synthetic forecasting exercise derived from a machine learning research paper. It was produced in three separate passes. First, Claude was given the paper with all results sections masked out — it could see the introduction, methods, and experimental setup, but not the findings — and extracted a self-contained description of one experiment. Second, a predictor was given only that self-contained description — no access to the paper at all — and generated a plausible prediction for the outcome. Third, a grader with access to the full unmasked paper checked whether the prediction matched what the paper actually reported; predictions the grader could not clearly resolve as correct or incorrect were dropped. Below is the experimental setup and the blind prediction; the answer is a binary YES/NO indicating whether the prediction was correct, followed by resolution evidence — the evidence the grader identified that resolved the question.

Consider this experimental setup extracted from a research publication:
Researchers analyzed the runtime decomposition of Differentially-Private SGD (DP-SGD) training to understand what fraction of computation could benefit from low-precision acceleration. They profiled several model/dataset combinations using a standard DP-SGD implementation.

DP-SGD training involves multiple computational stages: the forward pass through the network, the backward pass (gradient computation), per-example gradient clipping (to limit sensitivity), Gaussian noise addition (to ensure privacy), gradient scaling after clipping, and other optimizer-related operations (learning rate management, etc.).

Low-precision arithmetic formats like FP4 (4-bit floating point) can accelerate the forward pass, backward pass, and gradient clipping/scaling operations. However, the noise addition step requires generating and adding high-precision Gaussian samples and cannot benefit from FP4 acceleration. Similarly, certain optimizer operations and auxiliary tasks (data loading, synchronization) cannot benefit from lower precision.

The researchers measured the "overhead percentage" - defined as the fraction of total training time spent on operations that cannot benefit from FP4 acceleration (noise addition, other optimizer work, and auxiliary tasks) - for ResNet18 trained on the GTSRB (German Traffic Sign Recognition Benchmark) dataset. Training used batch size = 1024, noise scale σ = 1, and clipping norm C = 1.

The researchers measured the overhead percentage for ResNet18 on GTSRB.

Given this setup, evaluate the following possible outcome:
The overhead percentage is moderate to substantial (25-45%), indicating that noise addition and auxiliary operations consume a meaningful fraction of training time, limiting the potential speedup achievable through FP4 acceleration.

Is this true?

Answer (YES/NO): NO